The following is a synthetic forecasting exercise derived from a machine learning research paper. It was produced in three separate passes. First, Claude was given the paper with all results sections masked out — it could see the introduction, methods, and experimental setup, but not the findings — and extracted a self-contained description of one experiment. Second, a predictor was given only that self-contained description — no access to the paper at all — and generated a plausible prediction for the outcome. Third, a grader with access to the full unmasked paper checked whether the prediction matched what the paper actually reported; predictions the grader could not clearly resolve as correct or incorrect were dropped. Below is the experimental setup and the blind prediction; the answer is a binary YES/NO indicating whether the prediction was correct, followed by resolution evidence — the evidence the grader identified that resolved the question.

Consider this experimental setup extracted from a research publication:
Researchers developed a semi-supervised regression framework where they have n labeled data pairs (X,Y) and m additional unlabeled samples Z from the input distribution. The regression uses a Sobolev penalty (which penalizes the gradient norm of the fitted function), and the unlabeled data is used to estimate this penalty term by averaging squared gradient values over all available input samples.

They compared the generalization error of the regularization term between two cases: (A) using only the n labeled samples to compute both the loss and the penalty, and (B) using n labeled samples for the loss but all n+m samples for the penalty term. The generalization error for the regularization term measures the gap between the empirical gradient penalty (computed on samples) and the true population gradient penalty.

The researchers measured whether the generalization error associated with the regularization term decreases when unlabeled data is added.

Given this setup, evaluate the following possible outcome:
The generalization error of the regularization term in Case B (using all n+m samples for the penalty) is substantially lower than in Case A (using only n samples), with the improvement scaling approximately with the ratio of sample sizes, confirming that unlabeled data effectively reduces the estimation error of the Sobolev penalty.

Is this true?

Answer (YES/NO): NO